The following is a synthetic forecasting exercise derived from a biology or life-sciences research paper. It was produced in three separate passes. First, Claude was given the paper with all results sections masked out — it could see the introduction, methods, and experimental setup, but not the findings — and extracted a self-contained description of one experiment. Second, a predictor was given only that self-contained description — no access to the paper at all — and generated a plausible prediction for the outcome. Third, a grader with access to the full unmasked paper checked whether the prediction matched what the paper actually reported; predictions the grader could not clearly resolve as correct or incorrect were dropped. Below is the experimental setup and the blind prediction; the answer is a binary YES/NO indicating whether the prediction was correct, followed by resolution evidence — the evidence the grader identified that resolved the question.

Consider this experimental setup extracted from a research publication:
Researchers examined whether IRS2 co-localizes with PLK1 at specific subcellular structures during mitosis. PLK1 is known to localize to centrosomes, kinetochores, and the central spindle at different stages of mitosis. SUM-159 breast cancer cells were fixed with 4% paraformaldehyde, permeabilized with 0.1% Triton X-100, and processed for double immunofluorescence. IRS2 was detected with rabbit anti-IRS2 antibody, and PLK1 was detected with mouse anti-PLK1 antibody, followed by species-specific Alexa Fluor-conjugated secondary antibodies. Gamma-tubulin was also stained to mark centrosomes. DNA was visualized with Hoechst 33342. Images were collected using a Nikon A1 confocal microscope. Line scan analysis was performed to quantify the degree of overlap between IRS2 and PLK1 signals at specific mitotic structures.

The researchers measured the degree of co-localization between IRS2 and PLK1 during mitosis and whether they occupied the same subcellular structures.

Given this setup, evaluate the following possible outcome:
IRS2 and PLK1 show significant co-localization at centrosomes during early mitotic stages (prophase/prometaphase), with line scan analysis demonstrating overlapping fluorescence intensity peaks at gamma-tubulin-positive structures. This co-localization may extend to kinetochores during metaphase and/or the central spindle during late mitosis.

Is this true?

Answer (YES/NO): YES